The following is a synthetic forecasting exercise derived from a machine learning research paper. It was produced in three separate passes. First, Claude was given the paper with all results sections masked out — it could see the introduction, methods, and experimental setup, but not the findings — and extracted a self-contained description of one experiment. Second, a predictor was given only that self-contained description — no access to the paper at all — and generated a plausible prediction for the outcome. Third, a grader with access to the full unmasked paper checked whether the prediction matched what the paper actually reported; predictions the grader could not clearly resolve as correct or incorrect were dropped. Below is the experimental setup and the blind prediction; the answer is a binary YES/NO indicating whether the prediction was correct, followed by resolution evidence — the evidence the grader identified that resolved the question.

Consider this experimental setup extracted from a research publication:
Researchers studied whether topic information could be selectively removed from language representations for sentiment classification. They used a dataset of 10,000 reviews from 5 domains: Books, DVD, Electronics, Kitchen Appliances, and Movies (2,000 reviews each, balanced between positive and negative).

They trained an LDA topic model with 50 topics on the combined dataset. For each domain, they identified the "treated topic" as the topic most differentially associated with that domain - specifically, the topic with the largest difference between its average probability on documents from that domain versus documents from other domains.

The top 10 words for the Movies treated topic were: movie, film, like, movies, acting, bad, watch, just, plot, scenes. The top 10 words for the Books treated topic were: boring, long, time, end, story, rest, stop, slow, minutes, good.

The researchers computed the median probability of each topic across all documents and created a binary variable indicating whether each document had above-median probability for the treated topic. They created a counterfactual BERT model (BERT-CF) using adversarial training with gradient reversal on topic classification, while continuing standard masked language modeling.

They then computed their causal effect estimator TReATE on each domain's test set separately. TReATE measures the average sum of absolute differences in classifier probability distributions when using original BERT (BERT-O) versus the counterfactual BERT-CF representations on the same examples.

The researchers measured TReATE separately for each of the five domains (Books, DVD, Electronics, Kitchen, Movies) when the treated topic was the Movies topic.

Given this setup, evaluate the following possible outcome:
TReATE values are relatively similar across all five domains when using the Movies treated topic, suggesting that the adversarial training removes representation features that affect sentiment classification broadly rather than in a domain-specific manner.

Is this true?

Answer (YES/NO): NO